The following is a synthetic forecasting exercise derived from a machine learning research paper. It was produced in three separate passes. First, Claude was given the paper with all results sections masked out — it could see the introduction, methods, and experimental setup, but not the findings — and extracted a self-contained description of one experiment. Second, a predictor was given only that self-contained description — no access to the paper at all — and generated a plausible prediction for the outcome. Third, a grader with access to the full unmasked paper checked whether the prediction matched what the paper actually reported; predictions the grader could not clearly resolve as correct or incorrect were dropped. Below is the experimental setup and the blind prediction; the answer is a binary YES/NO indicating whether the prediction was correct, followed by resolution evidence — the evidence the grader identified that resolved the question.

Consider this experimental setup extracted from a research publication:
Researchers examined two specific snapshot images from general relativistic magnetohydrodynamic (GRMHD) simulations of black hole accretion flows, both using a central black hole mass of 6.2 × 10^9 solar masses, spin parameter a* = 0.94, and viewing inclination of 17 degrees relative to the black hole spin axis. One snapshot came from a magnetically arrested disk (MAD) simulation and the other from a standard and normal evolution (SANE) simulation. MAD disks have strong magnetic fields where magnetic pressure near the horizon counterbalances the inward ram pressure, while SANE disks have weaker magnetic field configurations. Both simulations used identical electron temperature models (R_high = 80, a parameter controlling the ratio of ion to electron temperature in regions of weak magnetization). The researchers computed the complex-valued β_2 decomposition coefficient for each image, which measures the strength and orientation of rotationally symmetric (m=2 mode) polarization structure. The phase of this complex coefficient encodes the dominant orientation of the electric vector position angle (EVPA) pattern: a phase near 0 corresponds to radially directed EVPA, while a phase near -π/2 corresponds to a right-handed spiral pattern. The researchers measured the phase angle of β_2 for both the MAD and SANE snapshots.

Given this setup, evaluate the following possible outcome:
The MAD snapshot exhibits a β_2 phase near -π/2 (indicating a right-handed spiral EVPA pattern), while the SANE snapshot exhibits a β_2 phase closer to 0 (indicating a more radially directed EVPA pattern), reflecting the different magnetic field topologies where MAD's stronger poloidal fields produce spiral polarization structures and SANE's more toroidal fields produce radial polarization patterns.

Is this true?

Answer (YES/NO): YES